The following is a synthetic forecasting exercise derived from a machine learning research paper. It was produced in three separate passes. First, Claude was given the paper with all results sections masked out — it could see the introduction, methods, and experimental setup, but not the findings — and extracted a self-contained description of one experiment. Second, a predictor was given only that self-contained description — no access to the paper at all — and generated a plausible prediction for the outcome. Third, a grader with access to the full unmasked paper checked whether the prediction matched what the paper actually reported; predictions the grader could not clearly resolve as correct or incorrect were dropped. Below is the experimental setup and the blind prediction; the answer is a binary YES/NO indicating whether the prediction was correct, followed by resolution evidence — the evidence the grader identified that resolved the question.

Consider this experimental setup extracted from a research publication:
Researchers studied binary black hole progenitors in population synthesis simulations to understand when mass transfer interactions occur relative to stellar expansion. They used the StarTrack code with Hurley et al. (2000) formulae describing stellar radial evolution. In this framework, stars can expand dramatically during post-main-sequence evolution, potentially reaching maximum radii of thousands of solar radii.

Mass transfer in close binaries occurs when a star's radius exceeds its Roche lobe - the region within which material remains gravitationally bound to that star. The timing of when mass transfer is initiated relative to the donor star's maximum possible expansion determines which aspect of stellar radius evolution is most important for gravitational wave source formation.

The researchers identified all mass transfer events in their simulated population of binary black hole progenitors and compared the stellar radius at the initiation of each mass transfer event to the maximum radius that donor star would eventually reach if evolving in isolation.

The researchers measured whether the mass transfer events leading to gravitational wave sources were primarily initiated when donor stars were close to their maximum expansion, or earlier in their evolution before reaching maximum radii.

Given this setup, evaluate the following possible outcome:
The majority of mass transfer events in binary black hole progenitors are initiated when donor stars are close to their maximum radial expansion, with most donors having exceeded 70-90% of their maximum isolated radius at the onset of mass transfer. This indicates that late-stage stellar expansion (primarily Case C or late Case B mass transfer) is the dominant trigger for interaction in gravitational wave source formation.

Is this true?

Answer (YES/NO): NO